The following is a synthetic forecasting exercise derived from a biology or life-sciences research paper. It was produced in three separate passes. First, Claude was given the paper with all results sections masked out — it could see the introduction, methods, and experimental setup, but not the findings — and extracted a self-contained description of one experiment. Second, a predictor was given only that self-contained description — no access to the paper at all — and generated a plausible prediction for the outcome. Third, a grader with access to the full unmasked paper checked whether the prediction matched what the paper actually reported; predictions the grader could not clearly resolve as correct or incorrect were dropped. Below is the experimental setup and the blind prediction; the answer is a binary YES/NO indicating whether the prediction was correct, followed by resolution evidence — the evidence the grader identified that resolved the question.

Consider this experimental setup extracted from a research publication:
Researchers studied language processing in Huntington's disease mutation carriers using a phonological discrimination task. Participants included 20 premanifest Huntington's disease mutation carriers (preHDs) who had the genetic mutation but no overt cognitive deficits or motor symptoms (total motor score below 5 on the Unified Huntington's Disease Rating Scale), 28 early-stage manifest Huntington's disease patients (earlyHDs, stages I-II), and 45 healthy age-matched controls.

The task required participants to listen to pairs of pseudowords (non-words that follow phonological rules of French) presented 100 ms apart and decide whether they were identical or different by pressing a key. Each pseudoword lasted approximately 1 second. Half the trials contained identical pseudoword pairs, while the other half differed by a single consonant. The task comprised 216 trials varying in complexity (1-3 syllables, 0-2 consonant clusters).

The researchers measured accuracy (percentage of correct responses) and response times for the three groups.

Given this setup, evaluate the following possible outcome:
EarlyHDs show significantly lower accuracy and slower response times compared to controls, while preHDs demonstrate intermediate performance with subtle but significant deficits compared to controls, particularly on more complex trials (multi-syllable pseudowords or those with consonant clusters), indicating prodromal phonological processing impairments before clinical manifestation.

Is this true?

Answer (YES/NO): NO